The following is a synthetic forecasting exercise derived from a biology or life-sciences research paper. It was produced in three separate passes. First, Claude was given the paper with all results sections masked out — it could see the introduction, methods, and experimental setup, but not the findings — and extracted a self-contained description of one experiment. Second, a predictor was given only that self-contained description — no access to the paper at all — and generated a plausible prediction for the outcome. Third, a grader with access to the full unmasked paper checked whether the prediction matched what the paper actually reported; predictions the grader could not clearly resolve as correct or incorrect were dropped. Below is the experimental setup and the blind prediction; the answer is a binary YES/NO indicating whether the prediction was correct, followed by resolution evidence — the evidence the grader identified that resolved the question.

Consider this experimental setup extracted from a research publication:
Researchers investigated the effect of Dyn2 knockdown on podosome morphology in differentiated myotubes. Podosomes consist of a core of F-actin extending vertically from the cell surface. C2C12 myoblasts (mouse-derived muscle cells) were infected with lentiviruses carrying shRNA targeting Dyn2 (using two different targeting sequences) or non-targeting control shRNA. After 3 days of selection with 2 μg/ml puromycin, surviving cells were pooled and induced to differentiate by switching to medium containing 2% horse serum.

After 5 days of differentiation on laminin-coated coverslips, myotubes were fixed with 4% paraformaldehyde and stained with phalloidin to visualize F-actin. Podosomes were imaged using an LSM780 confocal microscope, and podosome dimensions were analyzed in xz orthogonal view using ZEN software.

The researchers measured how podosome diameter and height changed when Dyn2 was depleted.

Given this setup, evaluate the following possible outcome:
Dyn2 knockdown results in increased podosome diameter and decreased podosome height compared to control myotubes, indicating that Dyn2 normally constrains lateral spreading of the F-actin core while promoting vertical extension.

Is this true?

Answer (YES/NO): NO